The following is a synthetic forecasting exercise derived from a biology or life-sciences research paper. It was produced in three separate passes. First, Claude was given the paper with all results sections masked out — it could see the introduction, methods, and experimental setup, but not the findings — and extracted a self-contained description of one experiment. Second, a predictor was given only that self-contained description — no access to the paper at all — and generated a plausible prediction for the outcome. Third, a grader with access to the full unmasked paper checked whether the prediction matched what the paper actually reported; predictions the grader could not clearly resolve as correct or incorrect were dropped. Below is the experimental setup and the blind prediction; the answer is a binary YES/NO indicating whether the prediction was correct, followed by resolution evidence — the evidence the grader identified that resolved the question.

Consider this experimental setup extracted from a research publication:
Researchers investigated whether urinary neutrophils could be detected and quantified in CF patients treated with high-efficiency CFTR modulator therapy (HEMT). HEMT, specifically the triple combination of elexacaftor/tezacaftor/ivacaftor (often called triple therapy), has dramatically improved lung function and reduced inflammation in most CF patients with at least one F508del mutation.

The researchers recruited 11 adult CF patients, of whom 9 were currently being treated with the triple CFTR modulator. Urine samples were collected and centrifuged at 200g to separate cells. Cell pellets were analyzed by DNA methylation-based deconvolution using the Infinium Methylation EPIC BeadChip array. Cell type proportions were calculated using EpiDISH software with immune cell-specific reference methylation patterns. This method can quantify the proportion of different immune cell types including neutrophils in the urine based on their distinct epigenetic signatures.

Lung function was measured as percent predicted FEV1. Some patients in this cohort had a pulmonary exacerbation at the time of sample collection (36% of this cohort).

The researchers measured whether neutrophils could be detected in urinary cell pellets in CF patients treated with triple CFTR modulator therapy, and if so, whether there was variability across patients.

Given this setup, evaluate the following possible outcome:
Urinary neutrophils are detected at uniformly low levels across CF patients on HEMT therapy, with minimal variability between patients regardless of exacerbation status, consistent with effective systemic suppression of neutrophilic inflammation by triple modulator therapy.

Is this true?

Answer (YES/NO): NO